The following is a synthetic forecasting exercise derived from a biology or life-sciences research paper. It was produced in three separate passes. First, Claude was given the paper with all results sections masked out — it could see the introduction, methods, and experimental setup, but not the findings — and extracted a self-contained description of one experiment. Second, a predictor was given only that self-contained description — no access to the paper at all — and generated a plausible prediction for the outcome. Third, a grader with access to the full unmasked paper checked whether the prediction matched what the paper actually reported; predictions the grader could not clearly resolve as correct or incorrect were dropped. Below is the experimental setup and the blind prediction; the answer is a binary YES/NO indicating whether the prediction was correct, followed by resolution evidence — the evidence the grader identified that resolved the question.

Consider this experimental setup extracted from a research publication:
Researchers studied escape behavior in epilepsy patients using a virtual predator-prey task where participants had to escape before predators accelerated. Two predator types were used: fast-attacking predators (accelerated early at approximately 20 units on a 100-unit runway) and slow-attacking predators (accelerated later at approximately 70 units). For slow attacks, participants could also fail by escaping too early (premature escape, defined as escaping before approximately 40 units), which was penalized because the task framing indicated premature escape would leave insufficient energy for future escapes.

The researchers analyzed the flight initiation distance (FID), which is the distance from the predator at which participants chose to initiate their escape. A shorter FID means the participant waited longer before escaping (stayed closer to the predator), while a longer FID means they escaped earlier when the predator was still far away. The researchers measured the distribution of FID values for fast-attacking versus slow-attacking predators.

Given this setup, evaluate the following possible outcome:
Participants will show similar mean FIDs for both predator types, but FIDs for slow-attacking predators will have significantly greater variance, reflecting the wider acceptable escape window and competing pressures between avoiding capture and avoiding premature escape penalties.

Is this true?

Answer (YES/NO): NO